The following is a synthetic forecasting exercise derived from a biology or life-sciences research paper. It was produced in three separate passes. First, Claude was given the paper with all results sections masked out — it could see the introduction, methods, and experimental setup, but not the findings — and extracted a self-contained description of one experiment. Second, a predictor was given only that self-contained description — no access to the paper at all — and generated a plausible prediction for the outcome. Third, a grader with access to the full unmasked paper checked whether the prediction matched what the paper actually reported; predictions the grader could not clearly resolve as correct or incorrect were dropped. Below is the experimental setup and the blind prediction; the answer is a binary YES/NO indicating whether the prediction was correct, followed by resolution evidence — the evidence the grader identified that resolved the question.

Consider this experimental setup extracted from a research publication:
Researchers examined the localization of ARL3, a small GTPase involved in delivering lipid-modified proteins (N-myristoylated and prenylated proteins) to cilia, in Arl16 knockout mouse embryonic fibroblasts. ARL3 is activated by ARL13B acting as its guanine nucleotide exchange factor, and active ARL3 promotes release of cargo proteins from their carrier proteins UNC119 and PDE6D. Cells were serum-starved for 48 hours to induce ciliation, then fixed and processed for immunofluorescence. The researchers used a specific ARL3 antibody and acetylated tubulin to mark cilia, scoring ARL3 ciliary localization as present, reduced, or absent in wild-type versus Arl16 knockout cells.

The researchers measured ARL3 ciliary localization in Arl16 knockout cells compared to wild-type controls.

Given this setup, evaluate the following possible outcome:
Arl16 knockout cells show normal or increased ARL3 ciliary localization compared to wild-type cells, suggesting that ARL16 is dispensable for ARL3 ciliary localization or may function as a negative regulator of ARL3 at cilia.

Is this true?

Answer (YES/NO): NO